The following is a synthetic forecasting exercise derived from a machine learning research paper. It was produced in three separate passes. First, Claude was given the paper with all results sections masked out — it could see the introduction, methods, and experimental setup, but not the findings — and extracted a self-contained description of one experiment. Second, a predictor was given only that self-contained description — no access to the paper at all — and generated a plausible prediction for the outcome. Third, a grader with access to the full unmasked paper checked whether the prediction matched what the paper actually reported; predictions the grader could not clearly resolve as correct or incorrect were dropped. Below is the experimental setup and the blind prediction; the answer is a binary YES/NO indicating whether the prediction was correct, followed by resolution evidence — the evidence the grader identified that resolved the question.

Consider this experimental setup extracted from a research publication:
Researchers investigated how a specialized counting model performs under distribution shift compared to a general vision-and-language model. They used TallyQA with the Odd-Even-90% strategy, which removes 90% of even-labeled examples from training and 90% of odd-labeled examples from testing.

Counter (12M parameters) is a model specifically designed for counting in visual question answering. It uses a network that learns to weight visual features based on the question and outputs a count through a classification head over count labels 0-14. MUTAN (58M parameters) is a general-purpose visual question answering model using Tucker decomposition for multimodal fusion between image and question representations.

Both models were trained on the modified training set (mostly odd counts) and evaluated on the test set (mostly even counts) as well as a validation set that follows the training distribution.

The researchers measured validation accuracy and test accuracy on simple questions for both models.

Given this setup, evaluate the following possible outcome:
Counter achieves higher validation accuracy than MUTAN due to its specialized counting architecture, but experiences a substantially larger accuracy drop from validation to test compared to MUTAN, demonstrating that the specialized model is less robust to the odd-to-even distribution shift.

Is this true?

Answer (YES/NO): YES